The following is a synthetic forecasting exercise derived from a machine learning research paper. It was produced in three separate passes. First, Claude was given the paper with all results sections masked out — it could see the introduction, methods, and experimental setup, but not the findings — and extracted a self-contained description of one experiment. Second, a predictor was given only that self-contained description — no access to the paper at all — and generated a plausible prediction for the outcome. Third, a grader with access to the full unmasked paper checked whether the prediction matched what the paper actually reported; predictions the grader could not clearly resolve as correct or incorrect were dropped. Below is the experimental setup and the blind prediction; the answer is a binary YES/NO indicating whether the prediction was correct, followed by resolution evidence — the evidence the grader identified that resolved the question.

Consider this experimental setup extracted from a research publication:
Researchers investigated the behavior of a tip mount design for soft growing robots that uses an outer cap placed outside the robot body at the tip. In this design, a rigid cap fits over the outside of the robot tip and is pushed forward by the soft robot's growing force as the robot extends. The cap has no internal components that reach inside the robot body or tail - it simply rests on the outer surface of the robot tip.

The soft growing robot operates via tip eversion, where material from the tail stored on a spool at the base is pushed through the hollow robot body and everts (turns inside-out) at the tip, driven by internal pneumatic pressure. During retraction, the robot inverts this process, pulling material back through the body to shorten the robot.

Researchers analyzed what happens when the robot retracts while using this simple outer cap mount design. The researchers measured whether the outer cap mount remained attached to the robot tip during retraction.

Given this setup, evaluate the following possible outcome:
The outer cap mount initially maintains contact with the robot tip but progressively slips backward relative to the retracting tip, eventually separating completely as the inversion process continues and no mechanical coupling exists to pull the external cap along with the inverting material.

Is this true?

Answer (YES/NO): NO